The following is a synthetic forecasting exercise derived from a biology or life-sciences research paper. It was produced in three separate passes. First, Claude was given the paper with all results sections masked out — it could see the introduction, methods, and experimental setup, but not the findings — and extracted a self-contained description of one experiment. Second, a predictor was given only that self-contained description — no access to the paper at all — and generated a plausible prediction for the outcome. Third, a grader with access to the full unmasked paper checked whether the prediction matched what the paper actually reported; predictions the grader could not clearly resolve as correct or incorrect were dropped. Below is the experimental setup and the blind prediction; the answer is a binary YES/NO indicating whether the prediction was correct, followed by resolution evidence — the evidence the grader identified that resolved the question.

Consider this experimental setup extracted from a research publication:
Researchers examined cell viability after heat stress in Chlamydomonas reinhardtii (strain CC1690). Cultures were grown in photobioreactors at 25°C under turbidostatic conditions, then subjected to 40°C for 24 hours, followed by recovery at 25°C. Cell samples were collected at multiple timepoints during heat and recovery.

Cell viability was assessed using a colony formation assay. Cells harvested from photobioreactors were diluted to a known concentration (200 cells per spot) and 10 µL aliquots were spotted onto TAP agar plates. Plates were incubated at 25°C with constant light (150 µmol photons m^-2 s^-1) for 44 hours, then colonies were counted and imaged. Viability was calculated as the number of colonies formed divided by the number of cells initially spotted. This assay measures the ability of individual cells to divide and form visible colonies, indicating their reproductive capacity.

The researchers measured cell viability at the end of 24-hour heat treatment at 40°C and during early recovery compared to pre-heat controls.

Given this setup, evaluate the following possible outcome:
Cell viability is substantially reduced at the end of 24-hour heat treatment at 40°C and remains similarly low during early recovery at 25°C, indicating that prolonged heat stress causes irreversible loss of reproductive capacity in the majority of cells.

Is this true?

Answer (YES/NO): NO